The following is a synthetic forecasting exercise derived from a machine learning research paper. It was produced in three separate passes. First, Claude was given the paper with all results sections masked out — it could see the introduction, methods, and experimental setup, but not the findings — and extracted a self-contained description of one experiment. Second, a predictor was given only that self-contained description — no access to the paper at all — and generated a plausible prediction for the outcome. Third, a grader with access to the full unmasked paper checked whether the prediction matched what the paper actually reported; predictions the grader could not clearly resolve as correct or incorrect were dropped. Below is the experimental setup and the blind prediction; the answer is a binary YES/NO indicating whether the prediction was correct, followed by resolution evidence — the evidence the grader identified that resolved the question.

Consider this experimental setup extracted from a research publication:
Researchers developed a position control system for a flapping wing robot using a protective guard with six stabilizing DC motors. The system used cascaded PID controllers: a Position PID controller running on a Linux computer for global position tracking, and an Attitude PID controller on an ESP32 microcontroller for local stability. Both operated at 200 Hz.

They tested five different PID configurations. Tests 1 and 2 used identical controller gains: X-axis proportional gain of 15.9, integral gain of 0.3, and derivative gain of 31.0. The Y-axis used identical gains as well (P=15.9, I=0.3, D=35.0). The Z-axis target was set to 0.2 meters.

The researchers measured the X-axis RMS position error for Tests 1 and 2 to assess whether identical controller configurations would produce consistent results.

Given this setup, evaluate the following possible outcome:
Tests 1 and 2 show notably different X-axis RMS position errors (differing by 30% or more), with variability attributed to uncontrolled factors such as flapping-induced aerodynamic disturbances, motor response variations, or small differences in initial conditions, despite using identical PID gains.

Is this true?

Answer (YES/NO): NO